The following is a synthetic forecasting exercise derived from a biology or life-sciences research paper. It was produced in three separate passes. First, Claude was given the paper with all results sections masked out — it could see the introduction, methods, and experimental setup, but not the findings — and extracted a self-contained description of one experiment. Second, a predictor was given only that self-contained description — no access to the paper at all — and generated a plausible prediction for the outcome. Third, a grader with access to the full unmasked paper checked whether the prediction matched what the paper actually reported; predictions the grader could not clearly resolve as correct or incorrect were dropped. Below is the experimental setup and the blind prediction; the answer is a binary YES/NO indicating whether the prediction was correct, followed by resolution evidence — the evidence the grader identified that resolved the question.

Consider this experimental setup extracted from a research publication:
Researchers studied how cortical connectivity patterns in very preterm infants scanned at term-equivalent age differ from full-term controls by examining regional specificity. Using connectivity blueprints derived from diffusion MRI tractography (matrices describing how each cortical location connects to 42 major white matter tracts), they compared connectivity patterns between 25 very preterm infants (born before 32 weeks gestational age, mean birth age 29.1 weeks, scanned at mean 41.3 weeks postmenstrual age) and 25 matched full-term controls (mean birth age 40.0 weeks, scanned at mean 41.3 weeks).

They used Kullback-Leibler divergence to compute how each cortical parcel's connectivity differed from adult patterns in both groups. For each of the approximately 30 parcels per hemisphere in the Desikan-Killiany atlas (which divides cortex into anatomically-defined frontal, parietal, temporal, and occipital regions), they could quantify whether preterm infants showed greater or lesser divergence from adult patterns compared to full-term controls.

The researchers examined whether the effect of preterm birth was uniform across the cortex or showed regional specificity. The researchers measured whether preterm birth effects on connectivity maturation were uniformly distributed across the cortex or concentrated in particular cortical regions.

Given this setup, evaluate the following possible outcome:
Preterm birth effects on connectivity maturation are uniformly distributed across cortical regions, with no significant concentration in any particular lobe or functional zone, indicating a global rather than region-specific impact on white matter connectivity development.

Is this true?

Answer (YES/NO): NO